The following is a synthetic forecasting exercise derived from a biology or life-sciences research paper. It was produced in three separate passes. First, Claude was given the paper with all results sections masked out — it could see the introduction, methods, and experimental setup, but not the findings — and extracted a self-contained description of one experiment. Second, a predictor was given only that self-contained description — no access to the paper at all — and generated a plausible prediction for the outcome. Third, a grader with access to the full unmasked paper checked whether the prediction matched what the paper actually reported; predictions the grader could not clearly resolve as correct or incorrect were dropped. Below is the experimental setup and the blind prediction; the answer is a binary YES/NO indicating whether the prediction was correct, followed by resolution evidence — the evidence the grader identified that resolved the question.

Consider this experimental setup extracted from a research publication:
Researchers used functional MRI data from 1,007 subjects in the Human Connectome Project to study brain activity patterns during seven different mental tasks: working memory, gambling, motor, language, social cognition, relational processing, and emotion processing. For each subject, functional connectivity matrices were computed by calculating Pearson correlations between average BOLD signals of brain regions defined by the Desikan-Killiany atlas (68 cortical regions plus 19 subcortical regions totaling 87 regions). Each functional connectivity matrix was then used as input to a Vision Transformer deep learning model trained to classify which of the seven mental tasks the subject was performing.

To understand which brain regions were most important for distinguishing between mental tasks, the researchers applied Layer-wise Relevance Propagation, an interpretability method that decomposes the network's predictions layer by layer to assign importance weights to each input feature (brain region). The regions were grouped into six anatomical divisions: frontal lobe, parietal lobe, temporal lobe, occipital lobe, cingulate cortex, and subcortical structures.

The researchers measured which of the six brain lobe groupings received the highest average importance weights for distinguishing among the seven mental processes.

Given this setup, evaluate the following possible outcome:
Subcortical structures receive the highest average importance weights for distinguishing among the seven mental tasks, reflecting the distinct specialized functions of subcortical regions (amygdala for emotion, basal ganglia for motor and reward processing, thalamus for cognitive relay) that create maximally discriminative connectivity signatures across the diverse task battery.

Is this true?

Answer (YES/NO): NO